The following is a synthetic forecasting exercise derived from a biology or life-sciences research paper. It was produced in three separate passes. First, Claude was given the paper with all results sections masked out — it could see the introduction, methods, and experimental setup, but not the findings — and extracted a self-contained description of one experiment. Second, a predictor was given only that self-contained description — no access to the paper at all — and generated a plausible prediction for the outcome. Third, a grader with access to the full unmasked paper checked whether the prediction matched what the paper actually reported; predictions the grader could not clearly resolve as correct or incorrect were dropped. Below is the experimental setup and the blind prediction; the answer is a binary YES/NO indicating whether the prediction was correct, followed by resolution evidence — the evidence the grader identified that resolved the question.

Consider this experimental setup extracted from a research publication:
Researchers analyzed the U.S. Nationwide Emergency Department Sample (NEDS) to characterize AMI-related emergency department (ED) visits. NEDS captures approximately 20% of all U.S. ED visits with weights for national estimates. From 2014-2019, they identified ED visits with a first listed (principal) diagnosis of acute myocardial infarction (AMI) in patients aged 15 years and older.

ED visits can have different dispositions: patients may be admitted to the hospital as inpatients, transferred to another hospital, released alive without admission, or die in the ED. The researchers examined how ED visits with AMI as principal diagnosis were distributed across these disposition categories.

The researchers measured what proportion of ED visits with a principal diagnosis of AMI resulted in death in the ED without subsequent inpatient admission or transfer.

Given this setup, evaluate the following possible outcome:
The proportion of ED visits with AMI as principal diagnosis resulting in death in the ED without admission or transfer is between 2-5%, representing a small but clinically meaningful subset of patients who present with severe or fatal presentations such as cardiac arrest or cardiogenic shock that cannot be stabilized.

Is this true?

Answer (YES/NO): NO